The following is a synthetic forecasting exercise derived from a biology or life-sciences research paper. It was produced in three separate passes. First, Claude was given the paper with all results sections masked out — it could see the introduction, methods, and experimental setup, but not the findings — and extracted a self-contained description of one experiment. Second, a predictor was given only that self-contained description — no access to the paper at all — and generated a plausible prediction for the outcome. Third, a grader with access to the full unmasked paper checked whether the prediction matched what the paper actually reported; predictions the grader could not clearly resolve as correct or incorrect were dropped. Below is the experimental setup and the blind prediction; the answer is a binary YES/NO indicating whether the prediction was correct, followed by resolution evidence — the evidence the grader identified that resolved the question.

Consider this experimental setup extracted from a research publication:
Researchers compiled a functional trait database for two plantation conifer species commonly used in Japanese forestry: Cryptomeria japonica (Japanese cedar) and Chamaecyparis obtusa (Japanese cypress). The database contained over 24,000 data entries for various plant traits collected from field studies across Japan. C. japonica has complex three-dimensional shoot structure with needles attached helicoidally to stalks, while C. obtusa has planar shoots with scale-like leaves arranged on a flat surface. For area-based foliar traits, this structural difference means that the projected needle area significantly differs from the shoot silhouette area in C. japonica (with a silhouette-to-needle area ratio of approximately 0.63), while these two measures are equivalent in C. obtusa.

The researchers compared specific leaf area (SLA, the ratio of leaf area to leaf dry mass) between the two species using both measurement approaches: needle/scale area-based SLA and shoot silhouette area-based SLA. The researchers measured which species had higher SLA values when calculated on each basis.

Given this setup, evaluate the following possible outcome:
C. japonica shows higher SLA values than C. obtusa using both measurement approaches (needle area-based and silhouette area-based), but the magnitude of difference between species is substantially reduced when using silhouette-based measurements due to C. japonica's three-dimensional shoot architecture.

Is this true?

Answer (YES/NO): NO